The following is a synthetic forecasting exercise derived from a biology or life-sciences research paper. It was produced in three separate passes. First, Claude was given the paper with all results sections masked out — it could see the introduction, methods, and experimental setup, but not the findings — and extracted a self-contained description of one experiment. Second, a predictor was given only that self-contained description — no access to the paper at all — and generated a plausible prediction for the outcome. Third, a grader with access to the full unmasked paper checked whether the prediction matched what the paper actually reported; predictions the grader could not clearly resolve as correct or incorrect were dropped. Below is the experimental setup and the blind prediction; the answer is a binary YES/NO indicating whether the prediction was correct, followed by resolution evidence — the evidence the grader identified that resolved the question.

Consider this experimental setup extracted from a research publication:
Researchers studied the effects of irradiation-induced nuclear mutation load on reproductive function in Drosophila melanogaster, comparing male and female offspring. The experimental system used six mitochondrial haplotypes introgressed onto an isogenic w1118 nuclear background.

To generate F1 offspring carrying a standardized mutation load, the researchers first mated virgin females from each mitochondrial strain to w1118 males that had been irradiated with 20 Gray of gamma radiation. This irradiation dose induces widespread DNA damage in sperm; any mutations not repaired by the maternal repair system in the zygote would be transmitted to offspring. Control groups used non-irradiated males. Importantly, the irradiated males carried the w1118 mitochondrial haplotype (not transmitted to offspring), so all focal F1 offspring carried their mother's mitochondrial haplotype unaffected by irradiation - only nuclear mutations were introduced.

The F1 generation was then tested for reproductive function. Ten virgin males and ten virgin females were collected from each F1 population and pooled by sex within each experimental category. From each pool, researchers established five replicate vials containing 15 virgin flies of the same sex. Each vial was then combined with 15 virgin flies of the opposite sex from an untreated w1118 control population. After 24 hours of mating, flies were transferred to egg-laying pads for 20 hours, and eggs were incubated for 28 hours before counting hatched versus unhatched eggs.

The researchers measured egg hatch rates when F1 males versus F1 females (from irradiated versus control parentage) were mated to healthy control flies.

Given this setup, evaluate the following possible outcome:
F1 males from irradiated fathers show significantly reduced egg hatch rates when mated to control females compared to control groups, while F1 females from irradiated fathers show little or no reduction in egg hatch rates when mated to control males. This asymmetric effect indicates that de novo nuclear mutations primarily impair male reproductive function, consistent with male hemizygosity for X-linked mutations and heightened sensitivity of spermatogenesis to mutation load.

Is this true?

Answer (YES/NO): NO